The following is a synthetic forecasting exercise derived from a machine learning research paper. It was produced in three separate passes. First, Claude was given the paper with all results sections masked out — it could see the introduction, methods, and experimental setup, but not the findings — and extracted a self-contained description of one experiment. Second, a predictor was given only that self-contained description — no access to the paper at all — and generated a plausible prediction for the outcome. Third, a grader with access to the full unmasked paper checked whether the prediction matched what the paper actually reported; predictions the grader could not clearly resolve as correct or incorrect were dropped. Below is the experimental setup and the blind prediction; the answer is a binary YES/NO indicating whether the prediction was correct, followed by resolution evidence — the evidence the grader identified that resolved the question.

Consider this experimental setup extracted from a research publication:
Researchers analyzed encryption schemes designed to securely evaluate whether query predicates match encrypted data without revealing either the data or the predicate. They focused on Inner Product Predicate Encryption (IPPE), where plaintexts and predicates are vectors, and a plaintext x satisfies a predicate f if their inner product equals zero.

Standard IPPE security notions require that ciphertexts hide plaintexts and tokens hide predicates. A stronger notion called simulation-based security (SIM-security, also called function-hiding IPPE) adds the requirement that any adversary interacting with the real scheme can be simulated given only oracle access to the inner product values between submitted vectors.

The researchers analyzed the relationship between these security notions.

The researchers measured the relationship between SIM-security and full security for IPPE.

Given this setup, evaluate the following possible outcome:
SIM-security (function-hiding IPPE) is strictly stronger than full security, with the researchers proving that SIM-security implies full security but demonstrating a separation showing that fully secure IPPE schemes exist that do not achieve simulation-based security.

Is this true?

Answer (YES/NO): NO